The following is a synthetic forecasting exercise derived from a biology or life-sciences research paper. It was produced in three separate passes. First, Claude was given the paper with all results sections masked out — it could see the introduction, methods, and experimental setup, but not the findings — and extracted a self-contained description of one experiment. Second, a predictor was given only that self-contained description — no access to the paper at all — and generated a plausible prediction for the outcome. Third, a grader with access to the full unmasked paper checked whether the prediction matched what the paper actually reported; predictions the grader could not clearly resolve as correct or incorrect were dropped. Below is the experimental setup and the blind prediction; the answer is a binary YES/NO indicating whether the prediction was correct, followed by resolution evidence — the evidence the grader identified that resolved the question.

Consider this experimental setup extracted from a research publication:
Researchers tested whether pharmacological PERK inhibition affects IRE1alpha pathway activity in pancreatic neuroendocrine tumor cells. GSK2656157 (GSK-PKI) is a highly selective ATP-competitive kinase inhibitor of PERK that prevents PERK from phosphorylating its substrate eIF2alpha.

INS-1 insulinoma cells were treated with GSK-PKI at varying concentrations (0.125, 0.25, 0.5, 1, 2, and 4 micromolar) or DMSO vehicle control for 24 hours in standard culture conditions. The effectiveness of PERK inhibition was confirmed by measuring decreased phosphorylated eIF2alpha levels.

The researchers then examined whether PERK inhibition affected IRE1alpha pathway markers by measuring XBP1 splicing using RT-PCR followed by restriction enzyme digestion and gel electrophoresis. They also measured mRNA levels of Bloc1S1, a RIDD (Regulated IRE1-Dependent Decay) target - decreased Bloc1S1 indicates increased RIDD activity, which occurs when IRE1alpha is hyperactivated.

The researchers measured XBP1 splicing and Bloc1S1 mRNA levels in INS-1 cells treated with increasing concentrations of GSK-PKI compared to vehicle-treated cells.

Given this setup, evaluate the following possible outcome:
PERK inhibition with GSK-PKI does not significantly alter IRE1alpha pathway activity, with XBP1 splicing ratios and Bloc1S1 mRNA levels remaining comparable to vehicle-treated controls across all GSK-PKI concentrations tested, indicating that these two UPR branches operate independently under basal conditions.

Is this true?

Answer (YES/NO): NO